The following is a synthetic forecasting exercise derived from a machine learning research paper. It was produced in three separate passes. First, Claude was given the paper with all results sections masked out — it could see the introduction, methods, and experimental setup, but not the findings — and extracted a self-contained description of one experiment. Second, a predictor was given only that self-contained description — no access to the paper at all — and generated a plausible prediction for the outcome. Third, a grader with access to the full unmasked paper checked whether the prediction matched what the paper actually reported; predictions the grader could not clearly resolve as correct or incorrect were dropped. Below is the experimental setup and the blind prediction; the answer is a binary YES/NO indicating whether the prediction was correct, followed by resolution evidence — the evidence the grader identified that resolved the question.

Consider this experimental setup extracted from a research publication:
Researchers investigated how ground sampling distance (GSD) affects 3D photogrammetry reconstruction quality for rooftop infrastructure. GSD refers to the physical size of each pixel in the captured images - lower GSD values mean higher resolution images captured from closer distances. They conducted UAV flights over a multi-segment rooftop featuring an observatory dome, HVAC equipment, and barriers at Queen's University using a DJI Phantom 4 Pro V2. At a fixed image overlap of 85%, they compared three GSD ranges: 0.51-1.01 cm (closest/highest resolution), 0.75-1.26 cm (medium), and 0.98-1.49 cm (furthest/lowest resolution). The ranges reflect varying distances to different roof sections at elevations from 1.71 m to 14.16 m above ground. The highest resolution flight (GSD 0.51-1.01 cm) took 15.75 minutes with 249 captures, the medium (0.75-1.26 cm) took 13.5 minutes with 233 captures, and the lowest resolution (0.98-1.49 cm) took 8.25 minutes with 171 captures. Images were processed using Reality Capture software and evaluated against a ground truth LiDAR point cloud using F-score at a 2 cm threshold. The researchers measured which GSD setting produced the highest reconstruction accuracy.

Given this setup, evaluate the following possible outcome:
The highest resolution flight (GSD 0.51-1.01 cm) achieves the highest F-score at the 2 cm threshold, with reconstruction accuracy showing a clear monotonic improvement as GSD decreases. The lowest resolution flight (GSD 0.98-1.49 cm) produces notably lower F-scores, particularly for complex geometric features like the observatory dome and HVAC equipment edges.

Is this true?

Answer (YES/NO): NO